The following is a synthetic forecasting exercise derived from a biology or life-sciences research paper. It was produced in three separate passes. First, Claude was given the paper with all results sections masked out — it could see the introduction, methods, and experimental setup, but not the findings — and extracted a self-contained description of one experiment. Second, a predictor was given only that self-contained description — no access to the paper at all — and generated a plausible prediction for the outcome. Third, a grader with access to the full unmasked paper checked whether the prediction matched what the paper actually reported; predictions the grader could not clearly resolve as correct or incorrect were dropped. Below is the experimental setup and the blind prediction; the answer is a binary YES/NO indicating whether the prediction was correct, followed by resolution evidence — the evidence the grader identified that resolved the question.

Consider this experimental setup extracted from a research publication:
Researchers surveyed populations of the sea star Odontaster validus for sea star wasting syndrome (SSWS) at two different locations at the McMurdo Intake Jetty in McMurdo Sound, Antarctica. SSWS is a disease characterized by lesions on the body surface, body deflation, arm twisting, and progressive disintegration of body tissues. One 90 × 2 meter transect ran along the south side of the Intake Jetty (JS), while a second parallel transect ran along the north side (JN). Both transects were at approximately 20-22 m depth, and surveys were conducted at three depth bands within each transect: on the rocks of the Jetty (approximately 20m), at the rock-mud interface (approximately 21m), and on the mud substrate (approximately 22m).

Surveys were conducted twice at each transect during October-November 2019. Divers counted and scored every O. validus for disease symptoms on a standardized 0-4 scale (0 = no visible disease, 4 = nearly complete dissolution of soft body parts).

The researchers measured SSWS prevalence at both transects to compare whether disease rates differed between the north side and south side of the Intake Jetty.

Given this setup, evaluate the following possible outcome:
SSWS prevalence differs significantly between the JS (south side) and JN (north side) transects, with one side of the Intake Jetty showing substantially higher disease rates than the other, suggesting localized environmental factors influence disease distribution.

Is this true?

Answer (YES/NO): YES